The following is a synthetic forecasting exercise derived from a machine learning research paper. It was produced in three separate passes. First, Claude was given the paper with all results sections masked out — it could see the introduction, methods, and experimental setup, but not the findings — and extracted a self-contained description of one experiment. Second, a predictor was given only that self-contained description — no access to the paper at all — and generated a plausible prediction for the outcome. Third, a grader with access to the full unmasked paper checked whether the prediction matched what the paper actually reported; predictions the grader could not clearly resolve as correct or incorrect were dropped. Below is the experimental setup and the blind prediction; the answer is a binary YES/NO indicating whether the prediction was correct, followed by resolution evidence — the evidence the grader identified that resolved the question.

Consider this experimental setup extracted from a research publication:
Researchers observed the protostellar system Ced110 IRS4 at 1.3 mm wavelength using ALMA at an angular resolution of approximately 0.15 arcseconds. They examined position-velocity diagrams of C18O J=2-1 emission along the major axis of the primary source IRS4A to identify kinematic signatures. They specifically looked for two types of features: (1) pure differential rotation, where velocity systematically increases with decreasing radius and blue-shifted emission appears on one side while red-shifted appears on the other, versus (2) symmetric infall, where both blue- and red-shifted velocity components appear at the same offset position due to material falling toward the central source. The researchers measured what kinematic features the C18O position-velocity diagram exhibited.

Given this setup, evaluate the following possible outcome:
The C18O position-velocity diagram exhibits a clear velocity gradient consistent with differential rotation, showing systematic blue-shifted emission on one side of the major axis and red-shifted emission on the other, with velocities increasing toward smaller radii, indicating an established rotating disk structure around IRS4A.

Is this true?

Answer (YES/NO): YES